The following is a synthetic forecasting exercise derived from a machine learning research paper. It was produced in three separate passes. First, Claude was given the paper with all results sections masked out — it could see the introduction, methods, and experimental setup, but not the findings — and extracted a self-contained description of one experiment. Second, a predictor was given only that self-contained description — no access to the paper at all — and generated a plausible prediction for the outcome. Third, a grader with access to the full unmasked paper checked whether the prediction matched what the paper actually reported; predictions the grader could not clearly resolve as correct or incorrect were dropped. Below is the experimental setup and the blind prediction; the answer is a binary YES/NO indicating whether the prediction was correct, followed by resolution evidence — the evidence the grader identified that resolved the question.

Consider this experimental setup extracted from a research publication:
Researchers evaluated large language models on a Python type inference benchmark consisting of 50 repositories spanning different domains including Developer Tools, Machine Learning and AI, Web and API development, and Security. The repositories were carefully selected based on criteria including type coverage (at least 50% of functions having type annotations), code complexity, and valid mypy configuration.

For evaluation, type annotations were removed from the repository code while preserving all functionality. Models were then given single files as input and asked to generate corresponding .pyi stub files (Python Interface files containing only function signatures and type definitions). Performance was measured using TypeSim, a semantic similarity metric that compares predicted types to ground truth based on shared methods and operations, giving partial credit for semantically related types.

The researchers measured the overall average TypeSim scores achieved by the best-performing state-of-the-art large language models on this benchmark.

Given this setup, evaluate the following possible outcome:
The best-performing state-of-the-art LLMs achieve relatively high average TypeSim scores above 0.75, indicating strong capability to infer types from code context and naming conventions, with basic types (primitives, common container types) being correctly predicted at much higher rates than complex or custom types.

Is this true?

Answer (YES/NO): YES